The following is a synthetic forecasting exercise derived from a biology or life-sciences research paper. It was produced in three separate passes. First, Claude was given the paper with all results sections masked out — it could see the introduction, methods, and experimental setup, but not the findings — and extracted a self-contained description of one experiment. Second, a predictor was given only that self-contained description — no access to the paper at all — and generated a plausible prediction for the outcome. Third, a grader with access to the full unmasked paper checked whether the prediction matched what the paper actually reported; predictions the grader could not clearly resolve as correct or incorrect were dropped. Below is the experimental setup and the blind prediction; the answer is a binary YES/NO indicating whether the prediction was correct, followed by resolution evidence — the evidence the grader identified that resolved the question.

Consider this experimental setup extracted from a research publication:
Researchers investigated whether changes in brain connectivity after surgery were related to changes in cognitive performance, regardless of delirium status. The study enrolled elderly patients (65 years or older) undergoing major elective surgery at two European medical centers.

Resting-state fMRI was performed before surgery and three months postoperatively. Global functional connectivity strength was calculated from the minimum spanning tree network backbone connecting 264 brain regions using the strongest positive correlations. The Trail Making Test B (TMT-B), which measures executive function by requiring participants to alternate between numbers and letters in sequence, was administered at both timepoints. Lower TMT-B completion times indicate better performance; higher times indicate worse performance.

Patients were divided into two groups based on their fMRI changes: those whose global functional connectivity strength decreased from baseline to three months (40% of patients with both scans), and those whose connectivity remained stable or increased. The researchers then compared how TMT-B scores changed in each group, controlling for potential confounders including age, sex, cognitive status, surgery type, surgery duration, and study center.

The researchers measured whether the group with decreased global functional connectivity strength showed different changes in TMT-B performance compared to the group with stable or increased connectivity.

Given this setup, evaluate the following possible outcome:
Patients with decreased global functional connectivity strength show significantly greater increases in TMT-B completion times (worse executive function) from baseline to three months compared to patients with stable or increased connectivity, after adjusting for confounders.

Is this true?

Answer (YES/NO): YES